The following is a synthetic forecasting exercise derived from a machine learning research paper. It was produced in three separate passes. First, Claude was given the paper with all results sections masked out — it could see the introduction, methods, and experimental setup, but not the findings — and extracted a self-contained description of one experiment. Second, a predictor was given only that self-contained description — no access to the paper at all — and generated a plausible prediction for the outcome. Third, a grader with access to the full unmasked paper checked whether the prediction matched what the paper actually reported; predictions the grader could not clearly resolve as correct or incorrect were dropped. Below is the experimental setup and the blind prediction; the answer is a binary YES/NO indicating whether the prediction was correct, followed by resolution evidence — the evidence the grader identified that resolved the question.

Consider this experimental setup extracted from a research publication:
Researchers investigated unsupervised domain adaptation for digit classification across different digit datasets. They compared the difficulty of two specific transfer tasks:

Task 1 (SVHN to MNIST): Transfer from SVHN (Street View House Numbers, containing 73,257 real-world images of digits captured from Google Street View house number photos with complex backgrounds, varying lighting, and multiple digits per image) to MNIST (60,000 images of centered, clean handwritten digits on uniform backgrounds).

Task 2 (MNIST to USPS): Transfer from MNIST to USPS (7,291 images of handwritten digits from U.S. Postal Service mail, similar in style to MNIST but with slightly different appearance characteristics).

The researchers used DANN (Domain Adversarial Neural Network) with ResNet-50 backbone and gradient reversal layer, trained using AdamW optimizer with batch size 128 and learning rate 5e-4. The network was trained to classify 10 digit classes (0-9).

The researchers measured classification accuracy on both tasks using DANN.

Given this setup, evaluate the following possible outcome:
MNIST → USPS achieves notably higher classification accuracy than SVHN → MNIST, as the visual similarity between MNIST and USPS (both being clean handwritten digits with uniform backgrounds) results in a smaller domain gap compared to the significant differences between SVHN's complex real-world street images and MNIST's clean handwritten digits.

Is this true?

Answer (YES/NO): YES